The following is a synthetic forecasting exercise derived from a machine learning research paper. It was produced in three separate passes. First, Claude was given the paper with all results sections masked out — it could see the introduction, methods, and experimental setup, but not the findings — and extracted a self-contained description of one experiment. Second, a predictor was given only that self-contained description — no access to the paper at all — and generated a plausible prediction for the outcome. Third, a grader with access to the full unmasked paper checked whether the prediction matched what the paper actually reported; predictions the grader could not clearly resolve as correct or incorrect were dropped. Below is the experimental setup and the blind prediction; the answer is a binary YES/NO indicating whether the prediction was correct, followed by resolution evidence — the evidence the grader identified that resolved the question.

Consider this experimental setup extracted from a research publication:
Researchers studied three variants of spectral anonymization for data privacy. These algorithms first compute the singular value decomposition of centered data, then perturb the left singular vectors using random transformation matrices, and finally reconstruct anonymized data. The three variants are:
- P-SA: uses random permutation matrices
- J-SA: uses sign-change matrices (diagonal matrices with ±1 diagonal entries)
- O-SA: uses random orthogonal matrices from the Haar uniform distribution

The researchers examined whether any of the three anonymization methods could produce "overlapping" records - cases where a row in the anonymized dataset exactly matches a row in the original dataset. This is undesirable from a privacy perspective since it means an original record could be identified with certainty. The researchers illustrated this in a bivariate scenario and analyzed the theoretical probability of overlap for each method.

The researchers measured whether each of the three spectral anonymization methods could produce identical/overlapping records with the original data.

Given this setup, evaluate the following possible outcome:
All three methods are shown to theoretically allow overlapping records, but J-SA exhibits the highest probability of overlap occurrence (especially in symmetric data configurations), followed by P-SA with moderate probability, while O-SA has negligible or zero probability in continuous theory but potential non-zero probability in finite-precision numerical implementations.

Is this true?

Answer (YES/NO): NO